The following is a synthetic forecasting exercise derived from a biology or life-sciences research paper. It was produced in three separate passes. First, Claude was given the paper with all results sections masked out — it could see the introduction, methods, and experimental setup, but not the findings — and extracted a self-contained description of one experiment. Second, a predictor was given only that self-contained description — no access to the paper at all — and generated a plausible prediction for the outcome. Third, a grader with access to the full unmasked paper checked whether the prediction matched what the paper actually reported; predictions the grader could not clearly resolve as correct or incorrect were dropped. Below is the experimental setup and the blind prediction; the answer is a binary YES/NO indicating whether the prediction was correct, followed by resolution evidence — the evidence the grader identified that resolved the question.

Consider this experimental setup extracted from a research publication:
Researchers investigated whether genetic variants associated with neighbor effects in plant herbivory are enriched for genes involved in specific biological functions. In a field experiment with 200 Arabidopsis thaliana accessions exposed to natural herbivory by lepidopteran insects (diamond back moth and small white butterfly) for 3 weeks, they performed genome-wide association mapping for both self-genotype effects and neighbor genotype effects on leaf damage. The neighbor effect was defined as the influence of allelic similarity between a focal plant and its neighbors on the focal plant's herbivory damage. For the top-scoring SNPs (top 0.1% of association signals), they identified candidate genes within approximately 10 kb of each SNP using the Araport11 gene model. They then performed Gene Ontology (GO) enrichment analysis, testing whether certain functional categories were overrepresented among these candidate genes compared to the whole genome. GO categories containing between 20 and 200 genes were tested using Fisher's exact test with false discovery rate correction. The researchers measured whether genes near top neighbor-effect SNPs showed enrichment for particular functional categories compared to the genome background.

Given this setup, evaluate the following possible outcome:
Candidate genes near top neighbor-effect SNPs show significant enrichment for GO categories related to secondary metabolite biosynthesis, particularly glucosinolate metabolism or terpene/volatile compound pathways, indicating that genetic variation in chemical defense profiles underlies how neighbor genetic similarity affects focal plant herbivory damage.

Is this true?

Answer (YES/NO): NO